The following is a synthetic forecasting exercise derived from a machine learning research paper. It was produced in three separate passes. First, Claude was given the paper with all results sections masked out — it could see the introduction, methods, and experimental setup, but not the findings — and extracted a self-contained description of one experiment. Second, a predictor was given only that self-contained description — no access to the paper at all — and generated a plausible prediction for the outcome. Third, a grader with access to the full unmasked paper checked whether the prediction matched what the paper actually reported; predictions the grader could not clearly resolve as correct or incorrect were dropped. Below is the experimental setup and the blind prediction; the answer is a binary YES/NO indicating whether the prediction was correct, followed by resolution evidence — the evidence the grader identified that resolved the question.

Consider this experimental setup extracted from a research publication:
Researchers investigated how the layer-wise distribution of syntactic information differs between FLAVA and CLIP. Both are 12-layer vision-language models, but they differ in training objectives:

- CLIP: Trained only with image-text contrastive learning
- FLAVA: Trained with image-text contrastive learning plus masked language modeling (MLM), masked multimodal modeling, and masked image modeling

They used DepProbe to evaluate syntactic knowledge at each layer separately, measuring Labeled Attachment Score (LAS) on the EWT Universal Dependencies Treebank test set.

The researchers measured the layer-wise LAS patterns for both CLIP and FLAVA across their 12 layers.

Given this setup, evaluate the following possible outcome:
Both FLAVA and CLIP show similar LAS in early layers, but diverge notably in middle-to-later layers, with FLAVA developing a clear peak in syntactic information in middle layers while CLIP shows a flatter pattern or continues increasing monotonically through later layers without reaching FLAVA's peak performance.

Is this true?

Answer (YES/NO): NO